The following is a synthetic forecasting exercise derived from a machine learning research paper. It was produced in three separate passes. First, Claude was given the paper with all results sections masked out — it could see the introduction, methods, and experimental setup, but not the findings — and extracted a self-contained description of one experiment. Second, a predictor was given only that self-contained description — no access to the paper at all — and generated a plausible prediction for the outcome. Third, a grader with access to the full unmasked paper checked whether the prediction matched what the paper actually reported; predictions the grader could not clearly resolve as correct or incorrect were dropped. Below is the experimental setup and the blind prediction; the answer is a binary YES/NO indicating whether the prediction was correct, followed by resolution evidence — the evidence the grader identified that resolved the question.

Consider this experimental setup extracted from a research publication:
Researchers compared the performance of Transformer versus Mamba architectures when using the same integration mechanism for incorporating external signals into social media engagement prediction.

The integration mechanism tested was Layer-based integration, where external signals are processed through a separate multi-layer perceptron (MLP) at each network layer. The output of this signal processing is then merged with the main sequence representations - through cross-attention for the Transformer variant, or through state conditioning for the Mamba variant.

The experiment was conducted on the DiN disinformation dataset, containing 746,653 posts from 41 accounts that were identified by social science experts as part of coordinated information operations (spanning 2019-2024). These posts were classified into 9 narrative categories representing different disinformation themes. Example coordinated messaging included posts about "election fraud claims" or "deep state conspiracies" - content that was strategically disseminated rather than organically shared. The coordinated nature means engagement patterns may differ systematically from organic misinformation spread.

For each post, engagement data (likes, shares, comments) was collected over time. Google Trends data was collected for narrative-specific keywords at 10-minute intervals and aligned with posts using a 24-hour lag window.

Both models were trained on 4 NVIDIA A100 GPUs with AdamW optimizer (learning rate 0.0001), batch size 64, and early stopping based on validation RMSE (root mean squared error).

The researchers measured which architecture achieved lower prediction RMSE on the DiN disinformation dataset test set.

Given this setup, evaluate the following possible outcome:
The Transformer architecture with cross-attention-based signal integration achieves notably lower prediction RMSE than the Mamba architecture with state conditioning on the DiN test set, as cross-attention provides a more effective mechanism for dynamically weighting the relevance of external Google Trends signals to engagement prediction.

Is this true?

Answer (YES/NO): NO